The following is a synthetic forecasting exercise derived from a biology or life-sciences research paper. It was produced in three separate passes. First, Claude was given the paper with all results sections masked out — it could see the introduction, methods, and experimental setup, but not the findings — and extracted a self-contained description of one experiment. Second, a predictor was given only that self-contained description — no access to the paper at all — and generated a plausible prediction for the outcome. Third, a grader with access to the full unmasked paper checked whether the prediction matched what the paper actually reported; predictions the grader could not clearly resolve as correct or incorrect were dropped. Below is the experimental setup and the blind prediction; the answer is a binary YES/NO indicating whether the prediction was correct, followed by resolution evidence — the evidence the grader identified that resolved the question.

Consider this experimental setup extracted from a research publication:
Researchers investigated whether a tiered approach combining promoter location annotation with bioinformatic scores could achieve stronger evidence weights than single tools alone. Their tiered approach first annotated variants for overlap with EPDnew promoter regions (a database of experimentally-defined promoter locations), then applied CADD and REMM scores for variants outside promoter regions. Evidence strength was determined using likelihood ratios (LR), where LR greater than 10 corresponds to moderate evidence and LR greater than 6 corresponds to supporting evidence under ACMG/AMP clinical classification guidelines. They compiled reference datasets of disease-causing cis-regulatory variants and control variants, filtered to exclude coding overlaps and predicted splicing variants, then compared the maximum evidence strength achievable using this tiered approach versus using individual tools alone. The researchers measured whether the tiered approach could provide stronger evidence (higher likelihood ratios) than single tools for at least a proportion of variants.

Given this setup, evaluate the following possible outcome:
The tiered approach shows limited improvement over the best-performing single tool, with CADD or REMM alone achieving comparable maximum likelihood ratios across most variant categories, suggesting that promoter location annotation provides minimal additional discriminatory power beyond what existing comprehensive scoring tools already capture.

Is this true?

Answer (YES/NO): NO